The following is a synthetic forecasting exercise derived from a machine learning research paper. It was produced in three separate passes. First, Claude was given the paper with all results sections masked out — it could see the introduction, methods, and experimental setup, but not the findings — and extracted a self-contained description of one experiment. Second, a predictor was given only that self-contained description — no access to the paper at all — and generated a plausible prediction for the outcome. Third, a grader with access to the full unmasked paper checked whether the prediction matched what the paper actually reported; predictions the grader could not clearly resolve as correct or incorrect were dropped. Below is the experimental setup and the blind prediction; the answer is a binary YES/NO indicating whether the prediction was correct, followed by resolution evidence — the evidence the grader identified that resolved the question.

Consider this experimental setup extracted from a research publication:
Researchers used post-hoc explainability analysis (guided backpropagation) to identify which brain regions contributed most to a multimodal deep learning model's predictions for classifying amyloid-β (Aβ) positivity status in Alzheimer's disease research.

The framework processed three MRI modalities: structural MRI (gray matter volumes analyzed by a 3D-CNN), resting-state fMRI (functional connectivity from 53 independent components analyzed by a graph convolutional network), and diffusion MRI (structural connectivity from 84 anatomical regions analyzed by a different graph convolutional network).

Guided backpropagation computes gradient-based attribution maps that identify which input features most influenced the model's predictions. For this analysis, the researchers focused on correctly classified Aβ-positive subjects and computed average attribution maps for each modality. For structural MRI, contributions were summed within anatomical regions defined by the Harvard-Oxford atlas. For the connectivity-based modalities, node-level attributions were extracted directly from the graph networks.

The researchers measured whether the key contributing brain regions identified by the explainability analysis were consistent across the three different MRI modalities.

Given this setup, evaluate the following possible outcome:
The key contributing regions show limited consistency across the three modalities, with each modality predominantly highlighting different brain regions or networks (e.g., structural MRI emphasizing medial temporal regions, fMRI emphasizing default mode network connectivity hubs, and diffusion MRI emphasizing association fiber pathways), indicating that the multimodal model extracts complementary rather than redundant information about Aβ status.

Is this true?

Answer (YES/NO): YES